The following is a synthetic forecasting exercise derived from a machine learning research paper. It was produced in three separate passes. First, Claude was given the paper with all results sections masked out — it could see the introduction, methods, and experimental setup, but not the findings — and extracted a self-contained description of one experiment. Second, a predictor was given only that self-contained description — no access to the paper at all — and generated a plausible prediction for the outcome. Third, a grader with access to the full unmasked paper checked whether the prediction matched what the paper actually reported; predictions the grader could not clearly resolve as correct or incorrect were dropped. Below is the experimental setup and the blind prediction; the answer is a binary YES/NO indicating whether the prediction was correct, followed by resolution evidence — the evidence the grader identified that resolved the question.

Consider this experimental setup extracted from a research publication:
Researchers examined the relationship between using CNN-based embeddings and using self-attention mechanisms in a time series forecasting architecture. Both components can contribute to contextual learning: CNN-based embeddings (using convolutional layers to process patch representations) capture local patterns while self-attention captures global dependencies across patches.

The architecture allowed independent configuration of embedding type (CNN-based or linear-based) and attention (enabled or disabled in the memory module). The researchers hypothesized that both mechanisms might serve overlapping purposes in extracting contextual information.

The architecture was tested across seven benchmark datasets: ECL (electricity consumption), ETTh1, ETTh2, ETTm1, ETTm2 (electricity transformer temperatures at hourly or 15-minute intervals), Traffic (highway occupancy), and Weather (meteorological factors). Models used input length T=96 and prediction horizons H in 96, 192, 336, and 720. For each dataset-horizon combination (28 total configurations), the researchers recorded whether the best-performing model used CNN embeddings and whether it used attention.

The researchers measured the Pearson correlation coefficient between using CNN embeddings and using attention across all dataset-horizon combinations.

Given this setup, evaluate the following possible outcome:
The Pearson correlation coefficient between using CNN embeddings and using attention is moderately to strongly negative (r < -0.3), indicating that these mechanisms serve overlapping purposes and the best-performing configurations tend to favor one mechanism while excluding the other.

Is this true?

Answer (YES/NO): YES